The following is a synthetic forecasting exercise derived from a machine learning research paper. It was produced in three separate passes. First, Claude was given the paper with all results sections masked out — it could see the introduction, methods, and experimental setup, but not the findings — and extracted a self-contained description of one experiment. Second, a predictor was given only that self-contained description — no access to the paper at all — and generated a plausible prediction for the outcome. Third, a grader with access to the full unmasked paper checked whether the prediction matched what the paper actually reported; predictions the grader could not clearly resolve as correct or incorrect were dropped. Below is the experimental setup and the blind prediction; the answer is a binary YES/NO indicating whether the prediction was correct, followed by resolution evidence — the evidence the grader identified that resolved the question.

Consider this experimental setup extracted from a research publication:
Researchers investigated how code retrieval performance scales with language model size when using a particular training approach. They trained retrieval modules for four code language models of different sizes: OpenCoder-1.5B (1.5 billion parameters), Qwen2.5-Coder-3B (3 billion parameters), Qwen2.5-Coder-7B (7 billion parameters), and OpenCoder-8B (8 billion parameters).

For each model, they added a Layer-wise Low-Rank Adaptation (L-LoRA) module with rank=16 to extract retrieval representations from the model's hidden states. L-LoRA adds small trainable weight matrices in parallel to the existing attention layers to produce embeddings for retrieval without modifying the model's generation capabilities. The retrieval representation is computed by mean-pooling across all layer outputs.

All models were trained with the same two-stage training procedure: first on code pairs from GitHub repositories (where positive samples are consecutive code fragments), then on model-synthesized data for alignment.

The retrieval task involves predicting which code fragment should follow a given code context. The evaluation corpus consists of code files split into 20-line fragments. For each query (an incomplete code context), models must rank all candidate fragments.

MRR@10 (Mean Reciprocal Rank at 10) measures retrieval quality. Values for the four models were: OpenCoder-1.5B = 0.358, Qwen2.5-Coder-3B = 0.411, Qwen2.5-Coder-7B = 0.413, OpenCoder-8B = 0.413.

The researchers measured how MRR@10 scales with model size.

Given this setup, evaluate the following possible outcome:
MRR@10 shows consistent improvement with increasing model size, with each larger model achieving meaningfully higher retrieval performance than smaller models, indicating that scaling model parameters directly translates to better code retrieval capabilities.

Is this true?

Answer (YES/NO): NO